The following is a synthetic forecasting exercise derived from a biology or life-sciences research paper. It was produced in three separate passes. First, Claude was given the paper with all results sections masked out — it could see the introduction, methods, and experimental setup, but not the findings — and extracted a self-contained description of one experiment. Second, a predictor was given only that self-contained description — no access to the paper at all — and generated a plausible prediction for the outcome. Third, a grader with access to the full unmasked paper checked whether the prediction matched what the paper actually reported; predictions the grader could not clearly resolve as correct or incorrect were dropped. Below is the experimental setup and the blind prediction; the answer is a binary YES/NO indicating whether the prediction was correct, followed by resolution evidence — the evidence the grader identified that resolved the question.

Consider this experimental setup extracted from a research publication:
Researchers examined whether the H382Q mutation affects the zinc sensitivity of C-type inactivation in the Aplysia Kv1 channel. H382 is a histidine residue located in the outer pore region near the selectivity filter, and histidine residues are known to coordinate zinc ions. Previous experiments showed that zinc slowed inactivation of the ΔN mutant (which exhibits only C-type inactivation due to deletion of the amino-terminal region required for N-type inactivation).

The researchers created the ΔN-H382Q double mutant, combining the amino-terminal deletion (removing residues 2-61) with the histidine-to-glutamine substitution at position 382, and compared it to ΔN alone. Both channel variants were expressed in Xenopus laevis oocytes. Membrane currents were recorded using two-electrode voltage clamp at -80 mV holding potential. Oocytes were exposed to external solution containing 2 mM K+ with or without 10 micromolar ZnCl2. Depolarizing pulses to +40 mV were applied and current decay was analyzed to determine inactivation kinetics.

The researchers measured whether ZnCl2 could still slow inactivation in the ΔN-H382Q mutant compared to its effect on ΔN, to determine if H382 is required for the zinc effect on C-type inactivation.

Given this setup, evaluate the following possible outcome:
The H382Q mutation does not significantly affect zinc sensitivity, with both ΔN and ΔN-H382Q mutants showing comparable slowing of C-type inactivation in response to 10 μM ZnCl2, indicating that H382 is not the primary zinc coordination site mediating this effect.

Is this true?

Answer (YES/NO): NO